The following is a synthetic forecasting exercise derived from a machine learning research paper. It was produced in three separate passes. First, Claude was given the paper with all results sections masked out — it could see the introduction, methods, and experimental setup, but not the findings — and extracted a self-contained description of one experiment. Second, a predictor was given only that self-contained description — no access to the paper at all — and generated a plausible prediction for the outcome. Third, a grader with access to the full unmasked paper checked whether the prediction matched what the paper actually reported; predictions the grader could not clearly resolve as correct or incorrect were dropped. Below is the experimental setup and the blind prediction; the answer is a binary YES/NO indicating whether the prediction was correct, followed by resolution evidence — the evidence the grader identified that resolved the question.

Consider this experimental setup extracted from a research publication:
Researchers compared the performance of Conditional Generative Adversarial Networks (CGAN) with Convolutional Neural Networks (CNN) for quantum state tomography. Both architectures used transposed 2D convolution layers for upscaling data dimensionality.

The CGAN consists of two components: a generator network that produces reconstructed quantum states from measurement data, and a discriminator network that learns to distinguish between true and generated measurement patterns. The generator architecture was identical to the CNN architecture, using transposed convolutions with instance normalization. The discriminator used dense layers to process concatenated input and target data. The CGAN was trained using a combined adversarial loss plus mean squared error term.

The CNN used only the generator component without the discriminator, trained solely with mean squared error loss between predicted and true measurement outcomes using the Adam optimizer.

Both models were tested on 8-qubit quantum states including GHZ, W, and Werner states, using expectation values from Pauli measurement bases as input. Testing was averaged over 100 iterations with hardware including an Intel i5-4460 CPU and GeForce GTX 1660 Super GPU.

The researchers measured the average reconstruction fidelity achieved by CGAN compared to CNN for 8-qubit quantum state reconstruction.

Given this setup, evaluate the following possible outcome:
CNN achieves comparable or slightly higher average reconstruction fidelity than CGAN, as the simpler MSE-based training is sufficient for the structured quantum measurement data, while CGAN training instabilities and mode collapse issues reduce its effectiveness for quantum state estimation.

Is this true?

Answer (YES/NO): NO